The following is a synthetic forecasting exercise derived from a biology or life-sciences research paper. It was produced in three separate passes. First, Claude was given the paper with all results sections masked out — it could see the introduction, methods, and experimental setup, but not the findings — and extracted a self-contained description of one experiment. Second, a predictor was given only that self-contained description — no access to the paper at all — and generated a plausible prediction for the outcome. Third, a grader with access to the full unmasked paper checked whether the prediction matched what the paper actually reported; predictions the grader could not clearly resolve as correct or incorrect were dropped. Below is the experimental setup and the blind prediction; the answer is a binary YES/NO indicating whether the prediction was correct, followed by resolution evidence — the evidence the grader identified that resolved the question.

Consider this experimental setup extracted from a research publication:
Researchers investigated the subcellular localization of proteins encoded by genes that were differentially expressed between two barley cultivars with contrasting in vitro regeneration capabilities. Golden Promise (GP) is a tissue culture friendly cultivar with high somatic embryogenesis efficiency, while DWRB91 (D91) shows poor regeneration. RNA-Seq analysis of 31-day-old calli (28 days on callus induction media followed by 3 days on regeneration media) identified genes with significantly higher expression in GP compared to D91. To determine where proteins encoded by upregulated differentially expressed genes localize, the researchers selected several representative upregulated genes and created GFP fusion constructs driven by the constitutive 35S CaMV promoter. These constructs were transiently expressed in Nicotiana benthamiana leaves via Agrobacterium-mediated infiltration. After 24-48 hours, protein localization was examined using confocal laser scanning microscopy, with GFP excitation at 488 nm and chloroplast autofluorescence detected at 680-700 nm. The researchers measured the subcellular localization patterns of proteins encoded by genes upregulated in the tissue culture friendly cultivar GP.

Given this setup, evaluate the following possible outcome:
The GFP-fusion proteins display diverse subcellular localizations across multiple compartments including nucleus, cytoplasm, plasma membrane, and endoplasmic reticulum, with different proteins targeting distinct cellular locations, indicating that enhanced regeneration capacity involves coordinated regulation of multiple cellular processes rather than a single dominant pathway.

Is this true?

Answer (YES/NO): NO